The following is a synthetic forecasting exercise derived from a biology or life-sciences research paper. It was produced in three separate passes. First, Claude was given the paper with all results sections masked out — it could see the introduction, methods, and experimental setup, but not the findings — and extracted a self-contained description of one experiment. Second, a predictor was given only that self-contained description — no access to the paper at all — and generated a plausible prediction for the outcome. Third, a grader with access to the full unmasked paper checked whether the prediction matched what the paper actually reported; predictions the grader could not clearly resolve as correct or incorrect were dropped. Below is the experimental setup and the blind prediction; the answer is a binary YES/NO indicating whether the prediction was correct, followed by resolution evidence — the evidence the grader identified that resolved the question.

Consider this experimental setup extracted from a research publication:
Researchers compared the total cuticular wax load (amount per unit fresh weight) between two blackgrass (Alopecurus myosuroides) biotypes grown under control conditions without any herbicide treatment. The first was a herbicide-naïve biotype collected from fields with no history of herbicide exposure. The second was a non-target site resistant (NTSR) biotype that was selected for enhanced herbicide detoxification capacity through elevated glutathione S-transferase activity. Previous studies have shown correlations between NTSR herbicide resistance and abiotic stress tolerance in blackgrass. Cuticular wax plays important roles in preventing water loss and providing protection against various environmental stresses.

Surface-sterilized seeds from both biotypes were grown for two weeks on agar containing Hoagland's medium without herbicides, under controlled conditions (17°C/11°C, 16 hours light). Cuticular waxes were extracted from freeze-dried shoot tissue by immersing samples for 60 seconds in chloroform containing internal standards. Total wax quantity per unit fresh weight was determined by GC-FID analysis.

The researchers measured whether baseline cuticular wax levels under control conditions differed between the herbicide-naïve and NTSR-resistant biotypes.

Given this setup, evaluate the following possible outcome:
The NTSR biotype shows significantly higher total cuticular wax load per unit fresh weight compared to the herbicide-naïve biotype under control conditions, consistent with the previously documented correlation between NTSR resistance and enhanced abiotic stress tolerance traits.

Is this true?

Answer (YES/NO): NO